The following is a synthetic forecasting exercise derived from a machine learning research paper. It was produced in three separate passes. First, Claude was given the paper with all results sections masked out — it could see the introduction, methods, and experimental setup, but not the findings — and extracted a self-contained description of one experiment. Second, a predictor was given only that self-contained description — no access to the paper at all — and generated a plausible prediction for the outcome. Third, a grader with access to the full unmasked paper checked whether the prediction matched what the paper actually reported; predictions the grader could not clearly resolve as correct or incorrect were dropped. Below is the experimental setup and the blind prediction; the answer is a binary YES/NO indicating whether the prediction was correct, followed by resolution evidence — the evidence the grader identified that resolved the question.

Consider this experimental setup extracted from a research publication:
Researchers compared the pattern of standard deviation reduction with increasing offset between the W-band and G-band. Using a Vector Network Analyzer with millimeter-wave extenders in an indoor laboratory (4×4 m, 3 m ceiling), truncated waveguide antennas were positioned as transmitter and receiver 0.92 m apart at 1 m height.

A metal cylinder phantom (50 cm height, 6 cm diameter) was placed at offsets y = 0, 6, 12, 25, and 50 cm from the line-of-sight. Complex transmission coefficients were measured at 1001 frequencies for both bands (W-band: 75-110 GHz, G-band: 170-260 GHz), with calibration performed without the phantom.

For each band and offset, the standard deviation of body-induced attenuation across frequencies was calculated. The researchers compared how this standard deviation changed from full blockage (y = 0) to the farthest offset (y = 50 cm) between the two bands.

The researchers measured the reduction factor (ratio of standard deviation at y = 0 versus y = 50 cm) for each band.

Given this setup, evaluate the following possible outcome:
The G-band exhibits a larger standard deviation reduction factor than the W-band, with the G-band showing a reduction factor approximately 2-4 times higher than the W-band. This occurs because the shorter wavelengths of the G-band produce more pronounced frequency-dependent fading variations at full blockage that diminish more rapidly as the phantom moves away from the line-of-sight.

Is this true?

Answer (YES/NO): NO